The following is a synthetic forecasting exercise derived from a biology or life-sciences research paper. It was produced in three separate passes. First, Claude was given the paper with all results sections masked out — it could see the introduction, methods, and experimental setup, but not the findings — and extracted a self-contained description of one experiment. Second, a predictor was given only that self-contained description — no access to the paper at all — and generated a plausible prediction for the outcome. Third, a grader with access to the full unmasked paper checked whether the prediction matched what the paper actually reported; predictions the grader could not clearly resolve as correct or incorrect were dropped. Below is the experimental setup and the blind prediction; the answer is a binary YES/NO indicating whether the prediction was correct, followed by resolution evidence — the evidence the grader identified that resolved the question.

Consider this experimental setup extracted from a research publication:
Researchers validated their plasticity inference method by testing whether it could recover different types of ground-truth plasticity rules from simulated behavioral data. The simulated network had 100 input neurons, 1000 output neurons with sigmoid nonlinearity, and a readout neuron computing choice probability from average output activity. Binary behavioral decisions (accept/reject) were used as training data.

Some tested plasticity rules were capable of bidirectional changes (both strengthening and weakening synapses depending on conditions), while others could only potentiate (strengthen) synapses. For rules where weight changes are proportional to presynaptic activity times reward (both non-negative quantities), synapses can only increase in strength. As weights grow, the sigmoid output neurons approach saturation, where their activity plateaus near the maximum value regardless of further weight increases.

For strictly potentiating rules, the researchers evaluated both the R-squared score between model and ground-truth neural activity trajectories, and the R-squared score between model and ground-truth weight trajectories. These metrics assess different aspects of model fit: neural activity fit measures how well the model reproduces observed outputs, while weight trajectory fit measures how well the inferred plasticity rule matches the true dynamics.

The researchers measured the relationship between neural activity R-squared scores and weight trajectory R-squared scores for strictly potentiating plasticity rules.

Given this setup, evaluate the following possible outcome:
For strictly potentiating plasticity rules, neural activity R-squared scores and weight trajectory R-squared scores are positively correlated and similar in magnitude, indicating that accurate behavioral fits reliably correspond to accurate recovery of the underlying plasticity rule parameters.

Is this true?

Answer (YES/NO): NO